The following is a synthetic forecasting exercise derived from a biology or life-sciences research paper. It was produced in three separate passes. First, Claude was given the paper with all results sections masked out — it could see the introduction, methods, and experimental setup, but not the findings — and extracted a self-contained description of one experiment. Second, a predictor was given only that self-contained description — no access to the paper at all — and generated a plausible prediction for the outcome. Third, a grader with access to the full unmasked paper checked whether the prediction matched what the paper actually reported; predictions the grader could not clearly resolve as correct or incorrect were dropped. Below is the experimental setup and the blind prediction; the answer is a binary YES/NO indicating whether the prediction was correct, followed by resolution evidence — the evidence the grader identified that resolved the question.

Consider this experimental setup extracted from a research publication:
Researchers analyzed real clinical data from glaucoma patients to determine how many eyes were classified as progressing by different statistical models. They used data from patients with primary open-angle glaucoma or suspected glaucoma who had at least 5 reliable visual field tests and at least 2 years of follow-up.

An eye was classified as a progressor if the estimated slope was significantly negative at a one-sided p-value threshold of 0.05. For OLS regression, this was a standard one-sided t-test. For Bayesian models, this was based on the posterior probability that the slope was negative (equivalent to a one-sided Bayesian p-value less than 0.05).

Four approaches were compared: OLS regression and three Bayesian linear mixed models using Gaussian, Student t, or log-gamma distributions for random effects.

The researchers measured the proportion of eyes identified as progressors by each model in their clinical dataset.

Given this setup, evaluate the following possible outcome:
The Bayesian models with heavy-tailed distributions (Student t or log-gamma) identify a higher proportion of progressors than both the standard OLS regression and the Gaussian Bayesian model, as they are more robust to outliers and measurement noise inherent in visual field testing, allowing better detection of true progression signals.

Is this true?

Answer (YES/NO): NO